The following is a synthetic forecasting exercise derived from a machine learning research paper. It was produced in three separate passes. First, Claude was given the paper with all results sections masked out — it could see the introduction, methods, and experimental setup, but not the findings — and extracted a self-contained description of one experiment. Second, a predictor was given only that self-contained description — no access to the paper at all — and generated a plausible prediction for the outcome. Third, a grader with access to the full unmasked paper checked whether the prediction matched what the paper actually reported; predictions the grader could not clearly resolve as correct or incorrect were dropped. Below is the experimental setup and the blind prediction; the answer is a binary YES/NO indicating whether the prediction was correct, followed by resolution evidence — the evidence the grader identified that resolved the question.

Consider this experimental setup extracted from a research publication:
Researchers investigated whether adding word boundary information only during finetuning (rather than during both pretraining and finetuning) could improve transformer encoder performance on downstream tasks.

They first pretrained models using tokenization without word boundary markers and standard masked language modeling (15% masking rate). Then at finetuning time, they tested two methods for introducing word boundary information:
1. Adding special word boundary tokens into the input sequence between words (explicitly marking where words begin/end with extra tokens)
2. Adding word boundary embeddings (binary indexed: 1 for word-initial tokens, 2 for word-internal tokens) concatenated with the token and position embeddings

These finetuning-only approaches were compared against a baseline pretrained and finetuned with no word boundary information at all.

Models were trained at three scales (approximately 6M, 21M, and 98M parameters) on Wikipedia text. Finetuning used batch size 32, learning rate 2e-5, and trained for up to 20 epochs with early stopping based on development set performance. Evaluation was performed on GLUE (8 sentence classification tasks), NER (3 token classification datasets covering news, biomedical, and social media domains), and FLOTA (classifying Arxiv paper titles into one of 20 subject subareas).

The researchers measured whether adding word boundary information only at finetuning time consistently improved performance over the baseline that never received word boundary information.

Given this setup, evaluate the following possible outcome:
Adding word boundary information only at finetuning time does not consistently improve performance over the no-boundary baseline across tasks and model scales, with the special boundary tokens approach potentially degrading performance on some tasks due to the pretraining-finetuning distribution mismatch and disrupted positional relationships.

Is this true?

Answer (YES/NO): YES